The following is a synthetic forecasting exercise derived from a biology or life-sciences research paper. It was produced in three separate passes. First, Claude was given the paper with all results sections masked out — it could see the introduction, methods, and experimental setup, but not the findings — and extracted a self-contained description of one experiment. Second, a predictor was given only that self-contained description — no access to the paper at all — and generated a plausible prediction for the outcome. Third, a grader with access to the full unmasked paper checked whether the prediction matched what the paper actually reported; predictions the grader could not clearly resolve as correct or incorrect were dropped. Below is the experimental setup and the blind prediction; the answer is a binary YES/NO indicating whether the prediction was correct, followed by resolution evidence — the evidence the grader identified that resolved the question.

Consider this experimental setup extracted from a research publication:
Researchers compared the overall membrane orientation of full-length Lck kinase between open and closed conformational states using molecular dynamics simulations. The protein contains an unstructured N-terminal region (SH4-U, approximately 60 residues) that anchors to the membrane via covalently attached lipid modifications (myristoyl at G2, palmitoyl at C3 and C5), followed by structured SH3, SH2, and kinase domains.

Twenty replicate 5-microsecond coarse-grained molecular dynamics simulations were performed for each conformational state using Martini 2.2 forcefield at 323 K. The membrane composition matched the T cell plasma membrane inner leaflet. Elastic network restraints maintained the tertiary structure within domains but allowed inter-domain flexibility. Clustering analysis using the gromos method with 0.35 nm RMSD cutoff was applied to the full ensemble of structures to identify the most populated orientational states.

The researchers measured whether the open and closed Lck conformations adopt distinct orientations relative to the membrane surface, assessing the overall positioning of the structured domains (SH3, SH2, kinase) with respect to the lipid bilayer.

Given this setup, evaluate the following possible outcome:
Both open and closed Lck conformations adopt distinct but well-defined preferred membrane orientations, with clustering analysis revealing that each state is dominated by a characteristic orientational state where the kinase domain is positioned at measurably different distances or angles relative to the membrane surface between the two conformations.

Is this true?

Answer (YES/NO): NO